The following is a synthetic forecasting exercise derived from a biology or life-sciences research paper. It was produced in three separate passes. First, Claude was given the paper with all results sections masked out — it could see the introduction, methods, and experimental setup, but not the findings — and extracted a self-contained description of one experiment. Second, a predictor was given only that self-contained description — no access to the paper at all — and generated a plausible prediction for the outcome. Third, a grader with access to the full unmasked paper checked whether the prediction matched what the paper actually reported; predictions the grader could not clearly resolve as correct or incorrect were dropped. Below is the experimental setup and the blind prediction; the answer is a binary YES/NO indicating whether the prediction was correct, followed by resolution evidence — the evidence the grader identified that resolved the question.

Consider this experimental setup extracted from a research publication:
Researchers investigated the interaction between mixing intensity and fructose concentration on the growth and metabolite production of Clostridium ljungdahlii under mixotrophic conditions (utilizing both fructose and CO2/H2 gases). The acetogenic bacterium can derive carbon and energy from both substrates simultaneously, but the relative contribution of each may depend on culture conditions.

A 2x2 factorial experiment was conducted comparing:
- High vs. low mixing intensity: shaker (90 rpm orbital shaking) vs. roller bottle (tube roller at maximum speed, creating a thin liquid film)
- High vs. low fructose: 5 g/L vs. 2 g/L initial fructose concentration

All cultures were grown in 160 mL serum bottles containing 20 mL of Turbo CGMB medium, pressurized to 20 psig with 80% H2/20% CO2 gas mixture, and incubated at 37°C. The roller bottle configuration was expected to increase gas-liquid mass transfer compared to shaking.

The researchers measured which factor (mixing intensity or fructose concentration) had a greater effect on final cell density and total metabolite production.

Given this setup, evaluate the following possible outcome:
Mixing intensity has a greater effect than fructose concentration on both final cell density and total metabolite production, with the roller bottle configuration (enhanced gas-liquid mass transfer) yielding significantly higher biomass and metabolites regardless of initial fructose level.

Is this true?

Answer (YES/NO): NO